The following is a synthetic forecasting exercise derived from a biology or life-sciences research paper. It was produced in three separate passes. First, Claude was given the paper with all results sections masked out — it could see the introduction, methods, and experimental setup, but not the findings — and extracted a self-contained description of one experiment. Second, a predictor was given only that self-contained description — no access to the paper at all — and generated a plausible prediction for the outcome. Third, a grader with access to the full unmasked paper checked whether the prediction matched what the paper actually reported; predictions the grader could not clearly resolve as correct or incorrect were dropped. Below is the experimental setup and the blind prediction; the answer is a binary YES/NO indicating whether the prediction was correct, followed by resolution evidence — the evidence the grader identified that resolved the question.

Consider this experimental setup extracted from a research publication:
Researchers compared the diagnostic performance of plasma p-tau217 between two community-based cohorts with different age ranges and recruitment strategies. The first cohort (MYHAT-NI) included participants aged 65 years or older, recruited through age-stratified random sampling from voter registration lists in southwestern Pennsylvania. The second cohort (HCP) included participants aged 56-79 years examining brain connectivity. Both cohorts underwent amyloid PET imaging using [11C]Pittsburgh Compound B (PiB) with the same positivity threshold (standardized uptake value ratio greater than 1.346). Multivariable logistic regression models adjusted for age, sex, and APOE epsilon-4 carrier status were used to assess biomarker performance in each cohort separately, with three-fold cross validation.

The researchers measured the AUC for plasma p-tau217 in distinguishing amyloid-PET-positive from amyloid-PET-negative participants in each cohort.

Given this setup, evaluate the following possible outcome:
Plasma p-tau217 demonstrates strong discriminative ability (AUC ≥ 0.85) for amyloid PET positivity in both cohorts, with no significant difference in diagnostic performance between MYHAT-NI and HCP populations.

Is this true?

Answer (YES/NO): YES